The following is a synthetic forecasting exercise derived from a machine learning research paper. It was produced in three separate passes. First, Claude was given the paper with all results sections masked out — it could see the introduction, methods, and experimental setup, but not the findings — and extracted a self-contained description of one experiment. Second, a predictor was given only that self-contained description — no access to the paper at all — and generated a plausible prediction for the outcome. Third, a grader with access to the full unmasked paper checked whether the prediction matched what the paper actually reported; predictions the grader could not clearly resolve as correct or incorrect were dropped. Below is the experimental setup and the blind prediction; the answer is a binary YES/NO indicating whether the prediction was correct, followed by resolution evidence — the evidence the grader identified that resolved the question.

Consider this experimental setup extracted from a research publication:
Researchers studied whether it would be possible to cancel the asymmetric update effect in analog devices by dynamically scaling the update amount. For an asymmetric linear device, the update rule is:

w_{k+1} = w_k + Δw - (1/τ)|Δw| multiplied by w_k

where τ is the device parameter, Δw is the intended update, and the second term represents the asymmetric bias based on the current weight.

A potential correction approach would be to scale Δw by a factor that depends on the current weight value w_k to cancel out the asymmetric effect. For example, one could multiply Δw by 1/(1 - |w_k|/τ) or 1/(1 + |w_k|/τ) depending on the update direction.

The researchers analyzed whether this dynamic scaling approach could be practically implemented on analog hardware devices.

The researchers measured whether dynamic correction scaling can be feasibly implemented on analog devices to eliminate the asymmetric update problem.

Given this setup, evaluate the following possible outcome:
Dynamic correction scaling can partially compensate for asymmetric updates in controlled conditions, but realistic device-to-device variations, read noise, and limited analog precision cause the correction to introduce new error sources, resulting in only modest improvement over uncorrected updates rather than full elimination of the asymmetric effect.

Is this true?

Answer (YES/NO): NO